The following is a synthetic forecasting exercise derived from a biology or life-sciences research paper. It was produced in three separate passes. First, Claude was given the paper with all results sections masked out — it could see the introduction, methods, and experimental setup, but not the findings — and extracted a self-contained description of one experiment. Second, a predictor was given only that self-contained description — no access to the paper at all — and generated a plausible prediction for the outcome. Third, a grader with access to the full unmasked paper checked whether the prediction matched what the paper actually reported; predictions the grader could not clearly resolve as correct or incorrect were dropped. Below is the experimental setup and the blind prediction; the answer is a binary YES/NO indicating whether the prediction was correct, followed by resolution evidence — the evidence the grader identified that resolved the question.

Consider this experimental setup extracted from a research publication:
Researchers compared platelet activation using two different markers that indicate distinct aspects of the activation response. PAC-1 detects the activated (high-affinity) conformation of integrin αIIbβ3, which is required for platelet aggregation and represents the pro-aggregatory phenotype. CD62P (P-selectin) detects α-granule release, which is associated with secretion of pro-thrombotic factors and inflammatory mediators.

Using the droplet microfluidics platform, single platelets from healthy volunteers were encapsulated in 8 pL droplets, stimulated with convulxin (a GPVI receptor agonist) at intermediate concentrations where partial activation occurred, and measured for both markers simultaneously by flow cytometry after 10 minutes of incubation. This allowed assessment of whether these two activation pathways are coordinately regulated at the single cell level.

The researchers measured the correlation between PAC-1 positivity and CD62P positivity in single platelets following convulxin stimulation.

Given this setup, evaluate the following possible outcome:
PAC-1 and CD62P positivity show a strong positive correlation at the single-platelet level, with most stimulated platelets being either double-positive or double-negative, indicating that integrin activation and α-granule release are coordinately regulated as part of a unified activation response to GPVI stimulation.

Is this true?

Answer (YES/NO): YES